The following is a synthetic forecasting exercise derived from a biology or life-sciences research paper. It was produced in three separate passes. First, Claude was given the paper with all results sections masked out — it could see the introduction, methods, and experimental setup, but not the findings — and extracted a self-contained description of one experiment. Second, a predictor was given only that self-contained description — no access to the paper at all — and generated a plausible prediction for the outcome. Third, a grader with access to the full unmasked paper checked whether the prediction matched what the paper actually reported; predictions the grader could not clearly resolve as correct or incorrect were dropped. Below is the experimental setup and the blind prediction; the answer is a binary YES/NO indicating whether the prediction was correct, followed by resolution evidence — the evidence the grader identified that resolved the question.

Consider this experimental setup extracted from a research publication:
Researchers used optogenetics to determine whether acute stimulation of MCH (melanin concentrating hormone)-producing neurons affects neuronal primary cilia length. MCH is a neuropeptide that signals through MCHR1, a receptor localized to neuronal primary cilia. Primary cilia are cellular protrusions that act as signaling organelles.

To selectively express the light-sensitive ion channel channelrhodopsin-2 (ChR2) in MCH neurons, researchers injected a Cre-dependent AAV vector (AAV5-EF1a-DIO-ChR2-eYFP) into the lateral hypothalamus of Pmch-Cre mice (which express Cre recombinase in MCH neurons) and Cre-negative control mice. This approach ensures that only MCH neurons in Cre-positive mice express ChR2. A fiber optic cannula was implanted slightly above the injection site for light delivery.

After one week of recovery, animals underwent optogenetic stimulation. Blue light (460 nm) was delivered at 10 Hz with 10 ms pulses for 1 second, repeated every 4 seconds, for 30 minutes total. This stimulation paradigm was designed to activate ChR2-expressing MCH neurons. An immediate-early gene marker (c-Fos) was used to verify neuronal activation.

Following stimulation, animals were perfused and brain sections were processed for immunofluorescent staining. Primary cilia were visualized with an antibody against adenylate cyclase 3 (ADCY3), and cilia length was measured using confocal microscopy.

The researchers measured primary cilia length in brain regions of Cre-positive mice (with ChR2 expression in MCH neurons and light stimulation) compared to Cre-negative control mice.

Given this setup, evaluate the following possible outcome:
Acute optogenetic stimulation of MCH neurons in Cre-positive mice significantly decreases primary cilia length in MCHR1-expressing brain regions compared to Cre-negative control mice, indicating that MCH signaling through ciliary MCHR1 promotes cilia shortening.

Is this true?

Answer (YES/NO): YES